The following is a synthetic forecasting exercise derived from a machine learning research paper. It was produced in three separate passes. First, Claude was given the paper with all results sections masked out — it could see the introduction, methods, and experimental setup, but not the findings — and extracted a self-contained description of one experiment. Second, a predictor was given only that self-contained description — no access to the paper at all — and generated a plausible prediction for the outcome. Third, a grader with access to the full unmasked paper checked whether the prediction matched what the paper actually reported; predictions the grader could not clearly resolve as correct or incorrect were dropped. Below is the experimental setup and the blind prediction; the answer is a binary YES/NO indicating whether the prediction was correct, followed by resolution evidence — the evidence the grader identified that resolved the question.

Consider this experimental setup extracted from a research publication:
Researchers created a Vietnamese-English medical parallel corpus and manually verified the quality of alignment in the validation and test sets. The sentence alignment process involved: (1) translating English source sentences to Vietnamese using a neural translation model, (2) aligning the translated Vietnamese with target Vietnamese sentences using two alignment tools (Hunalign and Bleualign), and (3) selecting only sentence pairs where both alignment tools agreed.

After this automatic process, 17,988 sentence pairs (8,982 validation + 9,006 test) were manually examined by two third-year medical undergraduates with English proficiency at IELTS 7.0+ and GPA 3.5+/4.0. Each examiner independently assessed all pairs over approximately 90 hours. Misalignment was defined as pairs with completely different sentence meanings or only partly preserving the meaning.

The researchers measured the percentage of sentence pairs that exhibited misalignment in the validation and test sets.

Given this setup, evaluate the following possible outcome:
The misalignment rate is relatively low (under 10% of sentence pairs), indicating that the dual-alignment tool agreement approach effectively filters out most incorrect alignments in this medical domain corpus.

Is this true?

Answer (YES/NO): YES